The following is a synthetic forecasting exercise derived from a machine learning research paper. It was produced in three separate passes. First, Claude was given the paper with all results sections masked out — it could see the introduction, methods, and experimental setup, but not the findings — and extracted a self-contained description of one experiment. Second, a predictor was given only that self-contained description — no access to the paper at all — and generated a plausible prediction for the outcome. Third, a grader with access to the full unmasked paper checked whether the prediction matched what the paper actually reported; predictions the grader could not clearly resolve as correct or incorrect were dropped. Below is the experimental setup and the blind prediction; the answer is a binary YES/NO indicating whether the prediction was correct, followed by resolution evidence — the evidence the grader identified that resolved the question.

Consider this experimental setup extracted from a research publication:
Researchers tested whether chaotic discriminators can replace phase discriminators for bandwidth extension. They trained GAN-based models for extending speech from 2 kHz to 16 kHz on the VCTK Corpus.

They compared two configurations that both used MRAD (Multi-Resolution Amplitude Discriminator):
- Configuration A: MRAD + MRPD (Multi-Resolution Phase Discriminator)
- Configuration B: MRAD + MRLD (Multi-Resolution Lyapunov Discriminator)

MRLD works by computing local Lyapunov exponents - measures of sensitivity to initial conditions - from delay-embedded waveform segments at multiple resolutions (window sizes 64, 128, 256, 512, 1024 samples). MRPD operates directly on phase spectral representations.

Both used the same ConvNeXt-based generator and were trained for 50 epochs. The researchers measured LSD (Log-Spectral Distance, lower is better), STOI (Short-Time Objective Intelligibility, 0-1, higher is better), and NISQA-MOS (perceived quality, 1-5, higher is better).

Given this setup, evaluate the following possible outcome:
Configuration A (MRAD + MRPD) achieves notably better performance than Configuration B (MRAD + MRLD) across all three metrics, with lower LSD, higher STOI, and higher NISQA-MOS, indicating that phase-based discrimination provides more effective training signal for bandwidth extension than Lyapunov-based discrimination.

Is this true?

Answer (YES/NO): NO